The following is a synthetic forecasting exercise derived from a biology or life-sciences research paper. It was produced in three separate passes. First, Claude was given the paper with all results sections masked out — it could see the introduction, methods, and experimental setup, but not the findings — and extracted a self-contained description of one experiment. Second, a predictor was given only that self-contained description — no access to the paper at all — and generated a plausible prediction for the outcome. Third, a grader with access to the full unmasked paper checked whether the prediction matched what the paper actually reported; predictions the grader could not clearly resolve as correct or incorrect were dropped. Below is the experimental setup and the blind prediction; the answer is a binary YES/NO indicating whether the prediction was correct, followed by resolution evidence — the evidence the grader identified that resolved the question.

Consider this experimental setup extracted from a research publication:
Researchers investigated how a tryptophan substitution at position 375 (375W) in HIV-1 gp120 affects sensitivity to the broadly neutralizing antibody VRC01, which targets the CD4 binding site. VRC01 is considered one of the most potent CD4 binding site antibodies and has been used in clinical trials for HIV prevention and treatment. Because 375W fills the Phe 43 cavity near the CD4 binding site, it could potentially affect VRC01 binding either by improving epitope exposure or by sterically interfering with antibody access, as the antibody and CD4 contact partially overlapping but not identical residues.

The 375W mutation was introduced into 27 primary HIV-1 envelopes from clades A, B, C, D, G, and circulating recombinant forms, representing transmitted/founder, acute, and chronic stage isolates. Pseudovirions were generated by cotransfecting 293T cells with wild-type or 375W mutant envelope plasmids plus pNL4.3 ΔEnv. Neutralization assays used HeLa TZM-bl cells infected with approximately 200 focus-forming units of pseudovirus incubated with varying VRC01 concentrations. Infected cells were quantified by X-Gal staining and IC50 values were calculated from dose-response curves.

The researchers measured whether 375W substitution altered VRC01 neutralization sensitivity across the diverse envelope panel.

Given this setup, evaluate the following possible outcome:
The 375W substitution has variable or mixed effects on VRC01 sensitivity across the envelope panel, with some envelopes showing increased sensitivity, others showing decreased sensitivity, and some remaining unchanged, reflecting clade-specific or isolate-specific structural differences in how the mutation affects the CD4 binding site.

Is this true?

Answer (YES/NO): YES